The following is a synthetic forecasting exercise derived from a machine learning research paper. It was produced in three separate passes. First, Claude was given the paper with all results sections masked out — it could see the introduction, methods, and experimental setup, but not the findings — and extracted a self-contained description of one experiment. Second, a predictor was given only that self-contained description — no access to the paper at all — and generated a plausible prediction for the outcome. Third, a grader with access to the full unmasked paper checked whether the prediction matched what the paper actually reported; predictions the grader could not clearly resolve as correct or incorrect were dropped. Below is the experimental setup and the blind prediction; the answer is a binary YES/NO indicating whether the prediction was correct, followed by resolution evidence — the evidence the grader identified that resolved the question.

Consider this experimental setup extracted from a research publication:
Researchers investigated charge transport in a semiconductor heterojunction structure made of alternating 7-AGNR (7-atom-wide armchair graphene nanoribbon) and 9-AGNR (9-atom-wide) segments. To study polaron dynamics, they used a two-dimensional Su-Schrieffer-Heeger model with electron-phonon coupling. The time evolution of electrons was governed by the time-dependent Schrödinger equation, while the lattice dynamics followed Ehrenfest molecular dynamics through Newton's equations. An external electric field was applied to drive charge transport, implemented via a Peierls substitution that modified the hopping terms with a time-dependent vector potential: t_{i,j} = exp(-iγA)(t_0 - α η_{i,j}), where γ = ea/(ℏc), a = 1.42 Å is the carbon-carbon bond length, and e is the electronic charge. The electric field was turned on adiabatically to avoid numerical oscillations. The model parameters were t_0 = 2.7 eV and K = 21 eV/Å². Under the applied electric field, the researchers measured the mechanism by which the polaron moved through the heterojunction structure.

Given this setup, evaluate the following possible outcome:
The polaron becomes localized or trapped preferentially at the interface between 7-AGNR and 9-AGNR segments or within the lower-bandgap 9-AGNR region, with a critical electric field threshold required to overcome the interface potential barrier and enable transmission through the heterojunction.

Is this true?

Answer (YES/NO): NO